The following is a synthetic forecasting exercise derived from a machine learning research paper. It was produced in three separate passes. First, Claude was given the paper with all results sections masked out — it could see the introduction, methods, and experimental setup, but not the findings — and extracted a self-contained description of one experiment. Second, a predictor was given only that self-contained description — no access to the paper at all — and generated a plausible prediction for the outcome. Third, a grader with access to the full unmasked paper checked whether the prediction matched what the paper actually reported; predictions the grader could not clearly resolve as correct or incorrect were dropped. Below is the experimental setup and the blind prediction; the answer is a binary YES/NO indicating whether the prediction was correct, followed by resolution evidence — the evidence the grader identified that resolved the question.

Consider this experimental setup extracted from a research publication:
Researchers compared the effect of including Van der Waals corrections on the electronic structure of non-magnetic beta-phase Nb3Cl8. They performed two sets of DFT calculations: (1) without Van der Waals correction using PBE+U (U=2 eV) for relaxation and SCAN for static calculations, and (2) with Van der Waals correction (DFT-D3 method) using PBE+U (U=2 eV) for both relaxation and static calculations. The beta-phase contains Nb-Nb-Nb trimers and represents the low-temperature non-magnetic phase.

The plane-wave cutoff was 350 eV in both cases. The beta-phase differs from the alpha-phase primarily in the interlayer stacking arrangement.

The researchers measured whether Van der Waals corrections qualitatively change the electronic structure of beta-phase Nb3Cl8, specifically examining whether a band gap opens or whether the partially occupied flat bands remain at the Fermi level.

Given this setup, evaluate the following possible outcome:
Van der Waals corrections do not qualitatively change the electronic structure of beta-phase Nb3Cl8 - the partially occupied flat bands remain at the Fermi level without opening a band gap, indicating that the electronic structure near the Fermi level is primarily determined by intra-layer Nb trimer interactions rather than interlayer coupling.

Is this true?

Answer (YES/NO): NO